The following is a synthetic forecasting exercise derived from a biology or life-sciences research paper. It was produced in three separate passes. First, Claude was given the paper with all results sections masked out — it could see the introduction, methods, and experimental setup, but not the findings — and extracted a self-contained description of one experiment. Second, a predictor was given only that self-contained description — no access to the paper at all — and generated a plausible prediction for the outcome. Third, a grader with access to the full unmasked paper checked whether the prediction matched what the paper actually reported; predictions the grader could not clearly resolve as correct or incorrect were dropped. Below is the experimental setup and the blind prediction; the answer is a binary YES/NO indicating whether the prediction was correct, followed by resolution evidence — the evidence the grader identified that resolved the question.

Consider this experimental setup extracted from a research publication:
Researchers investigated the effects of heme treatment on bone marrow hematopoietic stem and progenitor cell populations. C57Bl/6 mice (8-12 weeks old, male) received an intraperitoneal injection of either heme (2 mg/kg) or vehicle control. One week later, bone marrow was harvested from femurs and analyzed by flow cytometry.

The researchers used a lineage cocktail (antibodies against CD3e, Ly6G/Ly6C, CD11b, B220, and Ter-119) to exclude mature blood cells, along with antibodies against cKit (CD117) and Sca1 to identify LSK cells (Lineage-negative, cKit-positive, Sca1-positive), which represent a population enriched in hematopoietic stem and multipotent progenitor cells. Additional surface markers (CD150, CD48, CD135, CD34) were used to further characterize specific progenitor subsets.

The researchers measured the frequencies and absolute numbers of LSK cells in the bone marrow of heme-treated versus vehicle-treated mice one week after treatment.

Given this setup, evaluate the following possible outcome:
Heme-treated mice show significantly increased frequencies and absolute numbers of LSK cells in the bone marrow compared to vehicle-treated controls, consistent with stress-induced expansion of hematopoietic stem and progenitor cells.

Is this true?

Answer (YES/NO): NO